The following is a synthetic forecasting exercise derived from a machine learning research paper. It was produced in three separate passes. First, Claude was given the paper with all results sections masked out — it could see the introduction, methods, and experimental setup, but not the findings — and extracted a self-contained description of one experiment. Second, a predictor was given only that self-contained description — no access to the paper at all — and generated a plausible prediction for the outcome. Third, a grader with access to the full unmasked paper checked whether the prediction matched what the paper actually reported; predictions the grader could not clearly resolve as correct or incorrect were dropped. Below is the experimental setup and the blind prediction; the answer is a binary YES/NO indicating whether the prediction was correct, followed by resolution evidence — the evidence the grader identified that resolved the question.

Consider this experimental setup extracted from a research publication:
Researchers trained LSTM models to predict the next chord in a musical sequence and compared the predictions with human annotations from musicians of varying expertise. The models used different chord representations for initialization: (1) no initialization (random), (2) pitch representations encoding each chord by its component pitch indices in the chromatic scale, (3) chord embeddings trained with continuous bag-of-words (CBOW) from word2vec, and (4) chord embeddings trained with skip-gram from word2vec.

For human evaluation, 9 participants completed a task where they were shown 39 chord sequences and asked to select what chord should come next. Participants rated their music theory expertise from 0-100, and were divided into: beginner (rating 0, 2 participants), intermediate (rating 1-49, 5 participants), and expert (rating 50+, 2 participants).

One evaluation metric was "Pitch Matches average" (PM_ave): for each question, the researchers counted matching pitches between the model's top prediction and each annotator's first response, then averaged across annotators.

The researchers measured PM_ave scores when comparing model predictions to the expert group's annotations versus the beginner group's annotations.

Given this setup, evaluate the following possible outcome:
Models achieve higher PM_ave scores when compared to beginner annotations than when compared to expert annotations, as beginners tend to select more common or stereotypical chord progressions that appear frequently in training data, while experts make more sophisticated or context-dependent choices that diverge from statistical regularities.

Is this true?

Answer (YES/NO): NO